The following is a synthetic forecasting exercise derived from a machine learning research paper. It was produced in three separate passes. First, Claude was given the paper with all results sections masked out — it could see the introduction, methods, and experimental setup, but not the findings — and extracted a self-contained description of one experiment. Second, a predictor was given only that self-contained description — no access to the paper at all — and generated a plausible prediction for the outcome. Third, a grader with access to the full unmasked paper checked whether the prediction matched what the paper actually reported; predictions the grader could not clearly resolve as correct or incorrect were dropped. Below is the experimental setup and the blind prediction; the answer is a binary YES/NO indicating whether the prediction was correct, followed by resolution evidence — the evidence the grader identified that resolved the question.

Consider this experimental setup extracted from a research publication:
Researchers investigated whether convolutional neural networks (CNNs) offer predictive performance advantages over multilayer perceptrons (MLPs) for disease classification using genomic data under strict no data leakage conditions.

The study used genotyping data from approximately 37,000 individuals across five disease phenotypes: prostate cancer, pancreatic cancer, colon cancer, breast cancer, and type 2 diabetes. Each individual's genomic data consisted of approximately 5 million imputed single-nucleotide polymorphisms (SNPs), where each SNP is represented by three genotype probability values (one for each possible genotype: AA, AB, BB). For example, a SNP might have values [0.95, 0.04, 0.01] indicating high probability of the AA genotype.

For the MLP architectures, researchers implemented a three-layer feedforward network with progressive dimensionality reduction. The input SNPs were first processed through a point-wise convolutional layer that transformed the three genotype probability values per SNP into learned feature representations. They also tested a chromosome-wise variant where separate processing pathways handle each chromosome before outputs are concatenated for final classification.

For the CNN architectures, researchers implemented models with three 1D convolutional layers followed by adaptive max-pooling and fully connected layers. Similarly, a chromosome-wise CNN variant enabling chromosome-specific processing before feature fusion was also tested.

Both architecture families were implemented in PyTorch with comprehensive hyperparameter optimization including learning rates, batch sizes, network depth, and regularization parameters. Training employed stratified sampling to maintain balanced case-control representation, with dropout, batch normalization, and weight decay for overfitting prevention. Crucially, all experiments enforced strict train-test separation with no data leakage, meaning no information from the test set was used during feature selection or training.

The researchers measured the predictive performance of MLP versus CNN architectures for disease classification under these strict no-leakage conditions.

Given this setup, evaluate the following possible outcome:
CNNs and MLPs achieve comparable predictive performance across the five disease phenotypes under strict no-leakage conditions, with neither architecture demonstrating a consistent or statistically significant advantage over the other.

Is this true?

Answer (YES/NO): YES